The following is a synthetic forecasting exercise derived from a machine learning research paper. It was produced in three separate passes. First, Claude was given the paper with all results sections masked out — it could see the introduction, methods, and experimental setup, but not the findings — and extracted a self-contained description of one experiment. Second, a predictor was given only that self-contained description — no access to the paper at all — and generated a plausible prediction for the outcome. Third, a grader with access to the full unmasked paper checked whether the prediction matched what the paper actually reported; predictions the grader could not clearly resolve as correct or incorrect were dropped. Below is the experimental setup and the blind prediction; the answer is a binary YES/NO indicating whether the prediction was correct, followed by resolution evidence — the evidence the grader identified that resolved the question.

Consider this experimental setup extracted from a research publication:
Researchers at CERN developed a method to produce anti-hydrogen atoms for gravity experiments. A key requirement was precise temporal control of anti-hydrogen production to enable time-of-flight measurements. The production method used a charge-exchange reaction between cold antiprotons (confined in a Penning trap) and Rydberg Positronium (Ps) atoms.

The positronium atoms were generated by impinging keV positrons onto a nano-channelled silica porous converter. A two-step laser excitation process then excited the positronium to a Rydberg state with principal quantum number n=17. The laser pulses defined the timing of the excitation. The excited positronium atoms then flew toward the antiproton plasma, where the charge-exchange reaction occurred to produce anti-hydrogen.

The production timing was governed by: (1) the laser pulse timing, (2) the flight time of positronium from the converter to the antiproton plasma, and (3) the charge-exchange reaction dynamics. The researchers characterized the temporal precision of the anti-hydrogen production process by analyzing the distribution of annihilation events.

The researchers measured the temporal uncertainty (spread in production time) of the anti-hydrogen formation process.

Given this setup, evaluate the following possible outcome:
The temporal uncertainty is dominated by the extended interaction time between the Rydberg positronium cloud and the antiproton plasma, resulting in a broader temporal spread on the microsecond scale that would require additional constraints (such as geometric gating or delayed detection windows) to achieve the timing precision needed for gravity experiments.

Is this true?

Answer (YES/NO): NO